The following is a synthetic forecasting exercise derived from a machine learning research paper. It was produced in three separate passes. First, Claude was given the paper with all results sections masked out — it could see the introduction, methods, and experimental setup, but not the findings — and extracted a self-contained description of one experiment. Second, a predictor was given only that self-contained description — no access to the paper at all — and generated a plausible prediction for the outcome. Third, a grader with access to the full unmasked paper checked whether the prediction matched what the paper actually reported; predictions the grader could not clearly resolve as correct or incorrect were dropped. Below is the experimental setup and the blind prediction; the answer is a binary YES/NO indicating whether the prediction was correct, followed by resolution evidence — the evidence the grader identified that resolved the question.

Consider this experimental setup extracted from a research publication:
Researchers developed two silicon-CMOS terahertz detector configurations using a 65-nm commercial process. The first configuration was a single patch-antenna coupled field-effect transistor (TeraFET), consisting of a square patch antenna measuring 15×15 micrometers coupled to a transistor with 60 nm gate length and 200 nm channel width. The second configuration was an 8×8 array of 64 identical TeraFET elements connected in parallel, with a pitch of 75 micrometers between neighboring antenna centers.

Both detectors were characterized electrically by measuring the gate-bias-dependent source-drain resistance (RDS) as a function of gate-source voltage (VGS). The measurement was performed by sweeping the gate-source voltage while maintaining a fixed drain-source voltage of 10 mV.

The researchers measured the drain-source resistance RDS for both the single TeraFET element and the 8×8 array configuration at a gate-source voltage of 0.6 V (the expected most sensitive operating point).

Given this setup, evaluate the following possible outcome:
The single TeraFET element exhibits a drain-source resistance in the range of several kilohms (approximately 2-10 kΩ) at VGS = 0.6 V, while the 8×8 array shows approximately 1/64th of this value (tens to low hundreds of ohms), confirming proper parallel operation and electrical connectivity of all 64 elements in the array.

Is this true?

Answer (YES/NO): NO